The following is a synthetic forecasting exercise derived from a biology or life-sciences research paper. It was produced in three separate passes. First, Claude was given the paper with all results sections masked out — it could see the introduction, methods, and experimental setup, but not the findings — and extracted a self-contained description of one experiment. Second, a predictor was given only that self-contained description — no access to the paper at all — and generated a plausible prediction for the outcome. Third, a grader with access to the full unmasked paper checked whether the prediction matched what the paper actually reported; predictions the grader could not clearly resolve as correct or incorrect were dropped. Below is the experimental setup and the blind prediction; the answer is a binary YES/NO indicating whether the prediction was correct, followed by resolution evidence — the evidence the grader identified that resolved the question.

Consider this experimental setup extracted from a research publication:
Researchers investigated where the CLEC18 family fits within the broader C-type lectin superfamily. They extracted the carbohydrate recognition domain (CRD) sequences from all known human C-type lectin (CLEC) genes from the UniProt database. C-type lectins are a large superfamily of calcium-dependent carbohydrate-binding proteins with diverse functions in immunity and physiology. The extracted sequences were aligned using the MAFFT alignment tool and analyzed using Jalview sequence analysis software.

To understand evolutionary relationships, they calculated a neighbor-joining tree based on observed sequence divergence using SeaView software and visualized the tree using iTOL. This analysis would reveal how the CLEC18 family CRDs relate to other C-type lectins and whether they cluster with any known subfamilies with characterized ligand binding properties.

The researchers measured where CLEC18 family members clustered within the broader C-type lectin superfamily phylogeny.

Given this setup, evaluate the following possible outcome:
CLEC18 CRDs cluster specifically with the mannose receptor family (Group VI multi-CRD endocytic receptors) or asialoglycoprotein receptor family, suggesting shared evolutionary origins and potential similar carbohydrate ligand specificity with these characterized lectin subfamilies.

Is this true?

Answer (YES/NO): NO